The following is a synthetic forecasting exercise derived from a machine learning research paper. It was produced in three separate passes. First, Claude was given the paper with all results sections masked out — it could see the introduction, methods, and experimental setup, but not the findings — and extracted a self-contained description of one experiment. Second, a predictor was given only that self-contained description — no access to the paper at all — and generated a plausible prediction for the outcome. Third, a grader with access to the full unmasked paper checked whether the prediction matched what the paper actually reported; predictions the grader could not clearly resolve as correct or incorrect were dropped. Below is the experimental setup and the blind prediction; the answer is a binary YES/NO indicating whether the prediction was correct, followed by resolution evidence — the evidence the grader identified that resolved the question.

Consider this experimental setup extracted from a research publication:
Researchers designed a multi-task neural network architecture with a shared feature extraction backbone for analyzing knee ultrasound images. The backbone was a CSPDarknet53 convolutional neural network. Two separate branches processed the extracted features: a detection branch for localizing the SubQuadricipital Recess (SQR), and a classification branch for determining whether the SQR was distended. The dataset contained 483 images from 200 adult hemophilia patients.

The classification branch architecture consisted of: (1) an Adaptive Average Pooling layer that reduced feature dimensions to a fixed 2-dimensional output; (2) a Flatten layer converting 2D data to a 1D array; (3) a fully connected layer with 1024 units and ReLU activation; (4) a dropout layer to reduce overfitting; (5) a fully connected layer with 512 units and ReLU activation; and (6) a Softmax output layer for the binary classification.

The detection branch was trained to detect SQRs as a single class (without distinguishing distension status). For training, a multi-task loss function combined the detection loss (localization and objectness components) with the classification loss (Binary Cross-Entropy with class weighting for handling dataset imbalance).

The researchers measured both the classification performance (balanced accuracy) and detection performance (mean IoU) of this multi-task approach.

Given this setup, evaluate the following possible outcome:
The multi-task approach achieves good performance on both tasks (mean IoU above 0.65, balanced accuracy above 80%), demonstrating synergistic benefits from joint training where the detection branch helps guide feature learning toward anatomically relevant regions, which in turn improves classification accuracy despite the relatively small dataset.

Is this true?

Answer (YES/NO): NO